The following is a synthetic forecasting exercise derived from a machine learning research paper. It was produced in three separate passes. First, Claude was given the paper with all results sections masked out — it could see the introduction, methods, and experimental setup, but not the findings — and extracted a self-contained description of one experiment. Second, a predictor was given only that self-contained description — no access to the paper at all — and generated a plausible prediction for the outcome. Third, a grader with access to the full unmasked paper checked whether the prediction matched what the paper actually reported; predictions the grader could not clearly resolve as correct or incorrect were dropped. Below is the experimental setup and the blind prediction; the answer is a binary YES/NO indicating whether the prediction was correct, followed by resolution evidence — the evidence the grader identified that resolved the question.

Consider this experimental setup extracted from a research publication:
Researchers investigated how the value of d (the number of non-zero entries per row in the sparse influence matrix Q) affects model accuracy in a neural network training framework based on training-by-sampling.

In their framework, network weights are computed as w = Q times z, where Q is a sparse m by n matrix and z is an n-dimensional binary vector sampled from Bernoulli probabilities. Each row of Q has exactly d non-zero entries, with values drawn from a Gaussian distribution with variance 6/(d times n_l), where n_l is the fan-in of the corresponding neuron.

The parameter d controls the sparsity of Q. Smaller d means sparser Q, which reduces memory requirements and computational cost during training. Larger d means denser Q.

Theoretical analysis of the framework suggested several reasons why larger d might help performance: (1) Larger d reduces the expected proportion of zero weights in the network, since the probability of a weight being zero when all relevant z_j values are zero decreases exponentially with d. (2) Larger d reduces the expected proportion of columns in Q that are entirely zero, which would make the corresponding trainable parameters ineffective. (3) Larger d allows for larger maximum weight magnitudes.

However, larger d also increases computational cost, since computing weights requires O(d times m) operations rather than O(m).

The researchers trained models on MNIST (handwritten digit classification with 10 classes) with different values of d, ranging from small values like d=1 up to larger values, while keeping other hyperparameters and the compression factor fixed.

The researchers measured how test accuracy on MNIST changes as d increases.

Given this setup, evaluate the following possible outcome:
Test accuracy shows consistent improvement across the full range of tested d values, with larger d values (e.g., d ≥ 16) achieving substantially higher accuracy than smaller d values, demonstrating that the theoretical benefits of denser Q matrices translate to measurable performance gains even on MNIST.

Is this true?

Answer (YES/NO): NO